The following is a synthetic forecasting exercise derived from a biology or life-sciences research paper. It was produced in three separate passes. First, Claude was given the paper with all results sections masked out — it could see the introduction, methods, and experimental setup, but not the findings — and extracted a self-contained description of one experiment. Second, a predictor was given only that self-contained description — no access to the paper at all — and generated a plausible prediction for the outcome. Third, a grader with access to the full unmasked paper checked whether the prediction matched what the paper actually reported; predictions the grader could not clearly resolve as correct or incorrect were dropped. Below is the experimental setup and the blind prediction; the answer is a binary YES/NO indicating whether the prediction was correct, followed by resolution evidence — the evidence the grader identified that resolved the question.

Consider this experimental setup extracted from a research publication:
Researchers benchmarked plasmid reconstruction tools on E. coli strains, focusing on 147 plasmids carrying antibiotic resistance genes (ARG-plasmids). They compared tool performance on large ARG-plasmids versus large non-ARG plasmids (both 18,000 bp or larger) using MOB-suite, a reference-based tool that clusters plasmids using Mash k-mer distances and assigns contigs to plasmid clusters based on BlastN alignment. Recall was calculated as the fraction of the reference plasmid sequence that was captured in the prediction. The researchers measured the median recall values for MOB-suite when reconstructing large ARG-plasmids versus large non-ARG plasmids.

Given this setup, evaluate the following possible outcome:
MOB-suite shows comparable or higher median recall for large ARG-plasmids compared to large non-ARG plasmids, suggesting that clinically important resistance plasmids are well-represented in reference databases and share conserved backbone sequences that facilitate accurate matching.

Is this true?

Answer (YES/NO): NO